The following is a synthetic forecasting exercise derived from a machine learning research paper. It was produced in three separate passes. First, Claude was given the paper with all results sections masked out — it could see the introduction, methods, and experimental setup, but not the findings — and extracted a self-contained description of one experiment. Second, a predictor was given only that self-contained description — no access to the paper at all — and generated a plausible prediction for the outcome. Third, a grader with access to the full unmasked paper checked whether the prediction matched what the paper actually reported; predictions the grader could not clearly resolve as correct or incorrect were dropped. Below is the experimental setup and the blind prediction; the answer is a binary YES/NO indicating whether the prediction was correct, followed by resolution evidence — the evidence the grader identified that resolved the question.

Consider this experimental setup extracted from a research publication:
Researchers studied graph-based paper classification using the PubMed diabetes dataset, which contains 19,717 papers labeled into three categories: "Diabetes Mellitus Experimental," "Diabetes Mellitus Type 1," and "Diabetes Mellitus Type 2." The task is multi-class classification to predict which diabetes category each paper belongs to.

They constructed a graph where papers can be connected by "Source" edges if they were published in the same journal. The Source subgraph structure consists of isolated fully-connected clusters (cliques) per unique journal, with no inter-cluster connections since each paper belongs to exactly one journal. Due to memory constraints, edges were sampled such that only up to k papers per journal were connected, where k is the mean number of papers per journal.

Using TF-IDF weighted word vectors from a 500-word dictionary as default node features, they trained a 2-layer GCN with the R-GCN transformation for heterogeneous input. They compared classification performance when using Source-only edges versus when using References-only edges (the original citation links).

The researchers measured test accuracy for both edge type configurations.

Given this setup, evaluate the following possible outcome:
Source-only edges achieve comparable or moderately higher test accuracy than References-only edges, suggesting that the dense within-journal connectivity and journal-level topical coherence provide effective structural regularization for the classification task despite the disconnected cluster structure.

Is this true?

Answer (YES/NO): NO